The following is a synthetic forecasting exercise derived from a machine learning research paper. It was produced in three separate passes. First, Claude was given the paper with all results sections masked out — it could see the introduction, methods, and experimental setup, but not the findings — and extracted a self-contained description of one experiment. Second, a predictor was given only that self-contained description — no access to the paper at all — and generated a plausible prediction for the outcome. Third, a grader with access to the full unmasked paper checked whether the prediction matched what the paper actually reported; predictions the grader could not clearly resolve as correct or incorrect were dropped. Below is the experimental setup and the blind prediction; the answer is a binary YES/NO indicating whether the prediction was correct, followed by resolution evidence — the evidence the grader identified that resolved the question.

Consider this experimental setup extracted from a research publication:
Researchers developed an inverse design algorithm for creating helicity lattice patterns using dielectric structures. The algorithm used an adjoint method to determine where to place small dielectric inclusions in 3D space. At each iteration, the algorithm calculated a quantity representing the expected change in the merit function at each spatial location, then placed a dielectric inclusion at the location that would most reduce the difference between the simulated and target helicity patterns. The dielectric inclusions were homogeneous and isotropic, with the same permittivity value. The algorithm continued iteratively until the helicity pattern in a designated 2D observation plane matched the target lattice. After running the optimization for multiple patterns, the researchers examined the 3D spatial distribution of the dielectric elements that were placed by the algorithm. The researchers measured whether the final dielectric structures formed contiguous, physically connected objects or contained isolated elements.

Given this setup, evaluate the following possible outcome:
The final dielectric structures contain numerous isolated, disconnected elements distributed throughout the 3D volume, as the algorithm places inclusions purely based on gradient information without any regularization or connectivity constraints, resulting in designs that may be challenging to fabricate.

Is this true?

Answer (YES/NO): YES